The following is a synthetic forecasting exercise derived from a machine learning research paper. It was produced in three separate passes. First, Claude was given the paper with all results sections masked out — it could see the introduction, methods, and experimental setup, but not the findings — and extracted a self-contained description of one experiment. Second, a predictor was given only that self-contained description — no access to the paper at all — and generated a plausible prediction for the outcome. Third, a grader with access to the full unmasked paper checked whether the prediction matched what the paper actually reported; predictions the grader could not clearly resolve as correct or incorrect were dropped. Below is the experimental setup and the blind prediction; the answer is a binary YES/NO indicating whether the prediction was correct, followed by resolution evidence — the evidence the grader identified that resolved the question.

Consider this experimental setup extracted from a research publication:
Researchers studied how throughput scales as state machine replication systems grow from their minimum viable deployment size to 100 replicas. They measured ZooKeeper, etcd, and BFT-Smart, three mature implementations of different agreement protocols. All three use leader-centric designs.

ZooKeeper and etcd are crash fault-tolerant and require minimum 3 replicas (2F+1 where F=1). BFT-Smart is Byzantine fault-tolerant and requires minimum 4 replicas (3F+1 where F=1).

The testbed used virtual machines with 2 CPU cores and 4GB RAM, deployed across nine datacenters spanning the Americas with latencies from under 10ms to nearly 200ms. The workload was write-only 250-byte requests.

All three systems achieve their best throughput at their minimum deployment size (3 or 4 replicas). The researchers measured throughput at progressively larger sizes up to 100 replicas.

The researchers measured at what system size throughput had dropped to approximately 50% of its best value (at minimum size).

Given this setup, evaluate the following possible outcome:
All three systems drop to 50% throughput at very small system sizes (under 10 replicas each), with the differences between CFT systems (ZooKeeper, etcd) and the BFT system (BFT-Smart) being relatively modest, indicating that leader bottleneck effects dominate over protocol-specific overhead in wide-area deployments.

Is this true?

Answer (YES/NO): NO